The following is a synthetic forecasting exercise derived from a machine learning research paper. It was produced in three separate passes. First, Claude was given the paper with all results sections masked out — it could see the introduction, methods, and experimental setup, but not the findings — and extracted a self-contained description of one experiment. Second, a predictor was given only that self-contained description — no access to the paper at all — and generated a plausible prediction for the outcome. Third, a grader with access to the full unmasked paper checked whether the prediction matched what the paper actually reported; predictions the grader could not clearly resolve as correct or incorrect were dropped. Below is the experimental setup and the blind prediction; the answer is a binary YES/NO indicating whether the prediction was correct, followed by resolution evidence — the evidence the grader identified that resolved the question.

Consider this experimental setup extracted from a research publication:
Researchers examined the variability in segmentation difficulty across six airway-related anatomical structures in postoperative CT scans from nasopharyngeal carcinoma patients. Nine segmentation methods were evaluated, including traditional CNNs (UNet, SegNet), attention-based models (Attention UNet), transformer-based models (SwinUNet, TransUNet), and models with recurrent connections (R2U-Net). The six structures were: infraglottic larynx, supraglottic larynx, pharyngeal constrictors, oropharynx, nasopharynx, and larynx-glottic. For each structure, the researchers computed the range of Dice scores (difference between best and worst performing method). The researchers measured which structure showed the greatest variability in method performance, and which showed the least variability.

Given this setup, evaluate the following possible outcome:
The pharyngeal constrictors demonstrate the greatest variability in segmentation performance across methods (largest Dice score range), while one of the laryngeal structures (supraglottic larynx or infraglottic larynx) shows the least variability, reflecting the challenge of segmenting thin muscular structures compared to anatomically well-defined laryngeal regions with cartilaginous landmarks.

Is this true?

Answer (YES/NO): NO